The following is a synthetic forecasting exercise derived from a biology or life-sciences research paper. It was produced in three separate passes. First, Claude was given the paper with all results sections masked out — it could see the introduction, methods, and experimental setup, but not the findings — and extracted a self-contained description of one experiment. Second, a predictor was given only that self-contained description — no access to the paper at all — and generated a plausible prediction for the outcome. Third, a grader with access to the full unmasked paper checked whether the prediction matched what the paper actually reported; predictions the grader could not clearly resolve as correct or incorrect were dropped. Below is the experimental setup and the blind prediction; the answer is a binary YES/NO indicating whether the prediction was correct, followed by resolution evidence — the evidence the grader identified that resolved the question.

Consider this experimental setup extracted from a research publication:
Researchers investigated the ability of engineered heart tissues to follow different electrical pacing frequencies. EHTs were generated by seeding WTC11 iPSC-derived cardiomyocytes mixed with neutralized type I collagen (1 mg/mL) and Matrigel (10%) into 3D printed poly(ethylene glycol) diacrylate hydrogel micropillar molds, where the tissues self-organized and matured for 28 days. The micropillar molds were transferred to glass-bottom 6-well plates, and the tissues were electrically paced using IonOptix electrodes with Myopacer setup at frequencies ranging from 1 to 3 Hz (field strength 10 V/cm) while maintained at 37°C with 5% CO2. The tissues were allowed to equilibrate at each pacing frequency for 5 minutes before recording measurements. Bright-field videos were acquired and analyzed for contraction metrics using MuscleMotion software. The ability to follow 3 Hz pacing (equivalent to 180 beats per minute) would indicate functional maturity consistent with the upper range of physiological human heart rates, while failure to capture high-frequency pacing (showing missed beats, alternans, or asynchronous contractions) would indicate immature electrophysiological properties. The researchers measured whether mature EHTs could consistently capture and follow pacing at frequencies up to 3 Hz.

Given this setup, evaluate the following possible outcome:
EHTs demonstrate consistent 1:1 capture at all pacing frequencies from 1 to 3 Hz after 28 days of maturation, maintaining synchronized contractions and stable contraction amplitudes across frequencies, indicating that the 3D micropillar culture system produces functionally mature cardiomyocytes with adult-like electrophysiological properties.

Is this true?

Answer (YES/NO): YES